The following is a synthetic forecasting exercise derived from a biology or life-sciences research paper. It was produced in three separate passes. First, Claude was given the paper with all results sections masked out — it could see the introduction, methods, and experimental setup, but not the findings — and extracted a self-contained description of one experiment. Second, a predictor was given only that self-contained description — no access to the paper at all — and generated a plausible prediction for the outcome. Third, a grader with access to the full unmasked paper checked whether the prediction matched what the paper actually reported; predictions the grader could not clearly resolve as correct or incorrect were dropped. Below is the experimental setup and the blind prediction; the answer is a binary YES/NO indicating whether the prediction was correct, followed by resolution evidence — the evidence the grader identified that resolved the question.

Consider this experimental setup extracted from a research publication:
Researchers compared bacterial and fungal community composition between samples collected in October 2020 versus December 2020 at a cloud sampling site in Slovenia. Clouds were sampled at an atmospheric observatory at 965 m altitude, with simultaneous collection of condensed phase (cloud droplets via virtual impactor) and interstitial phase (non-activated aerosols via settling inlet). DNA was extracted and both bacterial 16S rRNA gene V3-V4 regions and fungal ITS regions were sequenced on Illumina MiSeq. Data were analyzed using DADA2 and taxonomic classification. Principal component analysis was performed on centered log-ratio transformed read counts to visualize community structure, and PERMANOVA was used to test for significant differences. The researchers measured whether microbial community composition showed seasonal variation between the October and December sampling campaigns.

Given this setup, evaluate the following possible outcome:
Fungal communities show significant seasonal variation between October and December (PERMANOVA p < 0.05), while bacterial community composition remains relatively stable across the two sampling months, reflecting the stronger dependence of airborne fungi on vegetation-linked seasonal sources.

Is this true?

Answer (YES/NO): NO